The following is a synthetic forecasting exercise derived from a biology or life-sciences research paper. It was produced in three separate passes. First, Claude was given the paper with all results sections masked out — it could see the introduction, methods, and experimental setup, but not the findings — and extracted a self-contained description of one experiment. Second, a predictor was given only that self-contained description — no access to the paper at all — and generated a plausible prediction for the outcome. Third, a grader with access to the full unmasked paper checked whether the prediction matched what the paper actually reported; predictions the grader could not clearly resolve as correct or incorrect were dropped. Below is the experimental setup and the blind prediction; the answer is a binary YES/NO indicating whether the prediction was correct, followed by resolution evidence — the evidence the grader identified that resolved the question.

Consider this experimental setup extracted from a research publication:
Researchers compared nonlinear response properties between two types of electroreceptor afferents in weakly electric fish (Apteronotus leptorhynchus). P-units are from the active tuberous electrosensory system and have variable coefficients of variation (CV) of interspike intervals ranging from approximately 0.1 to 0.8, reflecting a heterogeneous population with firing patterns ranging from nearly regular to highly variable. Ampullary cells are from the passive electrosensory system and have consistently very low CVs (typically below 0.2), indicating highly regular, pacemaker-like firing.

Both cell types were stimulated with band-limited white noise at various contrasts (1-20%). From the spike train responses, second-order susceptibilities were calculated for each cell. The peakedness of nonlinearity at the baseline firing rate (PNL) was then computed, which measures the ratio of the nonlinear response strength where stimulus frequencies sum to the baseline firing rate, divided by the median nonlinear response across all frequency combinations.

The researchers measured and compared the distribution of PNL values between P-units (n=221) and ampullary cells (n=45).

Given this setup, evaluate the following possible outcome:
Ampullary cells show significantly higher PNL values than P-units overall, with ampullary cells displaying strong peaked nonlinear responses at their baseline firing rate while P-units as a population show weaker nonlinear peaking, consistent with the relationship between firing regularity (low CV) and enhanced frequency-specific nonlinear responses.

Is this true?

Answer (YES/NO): YES